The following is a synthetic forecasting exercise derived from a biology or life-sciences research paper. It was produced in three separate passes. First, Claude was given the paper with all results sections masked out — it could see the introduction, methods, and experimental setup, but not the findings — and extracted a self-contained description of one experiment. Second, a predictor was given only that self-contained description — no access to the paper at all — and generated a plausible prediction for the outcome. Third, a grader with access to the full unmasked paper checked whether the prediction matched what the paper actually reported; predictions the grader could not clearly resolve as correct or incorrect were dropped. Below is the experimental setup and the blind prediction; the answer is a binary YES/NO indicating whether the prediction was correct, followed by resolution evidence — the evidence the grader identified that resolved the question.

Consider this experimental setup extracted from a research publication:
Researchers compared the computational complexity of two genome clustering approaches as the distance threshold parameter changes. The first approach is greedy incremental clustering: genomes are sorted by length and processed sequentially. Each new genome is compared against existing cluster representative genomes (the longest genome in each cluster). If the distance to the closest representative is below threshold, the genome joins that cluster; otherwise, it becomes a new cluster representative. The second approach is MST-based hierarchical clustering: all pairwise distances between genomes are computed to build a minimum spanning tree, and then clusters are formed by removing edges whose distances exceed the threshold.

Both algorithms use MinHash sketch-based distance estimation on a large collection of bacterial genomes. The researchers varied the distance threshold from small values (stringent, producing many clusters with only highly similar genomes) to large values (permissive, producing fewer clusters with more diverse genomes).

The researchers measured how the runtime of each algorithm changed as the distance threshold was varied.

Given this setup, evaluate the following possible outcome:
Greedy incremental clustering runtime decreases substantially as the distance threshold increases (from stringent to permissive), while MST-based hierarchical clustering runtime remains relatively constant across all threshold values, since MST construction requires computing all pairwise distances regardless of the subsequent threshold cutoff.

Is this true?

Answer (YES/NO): YES